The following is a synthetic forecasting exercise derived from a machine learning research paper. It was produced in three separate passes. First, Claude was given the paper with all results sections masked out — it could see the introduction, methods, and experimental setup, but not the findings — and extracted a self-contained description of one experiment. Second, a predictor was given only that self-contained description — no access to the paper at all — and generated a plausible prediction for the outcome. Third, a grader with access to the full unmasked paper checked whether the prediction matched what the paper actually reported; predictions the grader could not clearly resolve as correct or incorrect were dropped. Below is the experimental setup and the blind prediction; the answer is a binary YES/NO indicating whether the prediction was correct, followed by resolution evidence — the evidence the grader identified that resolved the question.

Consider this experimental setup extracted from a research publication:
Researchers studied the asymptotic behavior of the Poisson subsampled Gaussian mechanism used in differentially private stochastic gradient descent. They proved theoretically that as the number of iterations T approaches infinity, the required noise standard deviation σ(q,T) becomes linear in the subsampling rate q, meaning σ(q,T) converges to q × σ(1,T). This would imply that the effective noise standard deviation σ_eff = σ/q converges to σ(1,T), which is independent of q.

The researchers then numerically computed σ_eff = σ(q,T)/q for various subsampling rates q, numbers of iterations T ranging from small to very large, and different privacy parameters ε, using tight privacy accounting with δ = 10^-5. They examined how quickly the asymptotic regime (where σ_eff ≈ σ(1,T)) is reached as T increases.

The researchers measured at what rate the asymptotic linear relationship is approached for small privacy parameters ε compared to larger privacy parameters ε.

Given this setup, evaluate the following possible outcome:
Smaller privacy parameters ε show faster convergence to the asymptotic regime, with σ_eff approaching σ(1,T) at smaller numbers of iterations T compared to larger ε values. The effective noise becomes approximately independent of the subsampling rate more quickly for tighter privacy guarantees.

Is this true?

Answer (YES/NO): YES